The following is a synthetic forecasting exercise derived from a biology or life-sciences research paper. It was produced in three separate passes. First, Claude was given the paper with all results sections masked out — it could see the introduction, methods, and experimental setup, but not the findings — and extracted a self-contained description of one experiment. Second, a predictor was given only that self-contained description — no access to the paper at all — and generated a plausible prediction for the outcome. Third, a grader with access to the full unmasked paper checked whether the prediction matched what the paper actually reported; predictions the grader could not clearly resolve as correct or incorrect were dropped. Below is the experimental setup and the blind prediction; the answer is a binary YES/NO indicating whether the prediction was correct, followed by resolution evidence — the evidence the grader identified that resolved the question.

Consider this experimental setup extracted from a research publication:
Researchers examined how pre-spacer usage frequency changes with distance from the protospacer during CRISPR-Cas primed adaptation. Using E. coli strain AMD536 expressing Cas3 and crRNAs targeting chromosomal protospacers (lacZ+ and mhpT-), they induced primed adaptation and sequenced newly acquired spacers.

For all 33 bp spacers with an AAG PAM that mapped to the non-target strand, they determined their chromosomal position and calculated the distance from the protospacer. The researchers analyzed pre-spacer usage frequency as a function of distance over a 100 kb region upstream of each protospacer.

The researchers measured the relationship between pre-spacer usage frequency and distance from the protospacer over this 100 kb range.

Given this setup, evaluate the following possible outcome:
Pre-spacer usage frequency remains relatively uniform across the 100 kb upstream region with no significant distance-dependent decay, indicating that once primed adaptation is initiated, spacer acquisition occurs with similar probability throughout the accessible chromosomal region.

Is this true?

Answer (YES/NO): NO